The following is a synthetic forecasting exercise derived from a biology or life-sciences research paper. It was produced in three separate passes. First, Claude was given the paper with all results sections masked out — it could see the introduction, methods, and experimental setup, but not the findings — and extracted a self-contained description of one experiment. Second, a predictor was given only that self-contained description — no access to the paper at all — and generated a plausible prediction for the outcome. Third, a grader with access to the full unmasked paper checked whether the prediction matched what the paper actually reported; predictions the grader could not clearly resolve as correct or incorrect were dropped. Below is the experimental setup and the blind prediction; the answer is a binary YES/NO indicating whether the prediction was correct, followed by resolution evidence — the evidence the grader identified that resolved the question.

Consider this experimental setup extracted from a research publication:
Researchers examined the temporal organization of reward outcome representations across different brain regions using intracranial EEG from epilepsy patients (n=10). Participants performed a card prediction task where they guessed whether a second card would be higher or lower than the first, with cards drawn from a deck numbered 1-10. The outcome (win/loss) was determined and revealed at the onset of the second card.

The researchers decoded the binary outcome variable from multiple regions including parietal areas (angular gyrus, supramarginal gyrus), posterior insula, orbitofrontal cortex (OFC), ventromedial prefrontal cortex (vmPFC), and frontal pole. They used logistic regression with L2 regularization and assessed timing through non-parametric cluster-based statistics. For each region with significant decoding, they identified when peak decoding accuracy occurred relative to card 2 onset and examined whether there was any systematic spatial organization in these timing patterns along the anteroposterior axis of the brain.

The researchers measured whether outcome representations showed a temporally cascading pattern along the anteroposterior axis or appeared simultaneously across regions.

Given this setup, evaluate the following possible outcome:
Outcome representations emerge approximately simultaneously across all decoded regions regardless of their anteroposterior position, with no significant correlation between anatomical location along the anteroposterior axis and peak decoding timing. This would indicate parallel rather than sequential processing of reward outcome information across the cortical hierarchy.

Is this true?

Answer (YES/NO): NO